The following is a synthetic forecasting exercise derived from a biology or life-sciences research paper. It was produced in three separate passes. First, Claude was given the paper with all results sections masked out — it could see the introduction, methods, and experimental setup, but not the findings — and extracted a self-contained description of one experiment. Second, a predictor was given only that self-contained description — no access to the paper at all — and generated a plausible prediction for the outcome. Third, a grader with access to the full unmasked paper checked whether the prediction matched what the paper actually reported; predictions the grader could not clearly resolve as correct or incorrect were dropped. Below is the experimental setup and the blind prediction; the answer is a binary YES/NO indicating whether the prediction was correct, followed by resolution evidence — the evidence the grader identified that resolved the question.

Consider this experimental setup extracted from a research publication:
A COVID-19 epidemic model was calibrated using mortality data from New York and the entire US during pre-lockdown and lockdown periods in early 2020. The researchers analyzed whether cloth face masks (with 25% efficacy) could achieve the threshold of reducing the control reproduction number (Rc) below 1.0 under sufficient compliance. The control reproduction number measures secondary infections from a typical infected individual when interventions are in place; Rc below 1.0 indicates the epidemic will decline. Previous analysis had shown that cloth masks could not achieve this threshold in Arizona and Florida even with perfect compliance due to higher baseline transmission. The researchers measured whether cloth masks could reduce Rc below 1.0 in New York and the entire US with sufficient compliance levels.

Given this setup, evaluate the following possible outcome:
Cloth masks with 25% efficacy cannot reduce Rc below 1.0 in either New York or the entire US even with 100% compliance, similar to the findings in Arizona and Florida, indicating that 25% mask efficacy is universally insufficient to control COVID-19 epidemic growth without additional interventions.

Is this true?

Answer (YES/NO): NO